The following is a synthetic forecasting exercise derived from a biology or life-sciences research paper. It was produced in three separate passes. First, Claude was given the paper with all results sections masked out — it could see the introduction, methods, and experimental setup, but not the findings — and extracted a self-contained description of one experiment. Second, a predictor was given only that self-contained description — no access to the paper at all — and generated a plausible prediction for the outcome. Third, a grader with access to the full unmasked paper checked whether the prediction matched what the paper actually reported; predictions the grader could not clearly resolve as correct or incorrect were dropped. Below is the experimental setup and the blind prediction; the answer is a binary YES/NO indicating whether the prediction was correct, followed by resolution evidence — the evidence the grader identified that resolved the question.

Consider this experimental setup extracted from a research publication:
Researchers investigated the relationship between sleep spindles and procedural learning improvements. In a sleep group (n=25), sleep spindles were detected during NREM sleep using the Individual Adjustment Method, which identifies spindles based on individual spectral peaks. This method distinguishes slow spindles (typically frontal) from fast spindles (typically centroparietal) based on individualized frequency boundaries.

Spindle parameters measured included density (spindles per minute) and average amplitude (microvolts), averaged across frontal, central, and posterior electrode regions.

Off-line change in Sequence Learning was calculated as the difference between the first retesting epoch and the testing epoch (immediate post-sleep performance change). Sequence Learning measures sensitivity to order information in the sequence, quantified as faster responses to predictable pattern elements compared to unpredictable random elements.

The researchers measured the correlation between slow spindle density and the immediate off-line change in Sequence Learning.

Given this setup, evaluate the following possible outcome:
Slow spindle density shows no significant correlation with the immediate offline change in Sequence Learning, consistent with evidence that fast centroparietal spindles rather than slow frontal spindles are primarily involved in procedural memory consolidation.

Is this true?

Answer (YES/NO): NO